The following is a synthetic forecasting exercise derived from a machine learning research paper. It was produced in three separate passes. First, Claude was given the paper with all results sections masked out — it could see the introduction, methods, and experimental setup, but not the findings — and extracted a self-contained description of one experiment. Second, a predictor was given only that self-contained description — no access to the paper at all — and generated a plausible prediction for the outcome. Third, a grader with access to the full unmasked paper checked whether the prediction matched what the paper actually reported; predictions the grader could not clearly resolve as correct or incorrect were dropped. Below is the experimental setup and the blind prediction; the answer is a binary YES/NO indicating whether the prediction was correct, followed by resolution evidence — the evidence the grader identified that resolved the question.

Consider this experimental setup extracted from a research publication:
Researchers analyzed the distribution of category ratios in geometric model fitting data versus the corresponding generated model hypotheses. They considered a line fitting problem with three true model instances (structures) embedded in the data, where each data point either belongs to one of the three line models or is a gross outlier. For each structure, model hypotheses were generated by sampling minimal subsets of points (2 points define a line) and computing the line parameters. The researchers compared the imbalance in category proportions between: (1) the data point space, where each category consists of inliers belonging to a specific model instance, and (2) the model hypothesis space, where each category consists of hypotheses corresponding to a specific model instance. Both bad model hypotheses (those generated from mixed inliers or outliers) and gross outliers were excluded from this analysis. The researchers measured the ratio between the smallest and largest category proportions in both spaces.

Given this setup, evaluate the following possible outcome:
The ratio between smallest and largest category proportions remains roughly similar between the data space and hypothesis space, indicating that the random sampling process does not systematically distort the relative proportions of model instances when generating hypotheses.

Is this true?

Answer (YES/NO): NO